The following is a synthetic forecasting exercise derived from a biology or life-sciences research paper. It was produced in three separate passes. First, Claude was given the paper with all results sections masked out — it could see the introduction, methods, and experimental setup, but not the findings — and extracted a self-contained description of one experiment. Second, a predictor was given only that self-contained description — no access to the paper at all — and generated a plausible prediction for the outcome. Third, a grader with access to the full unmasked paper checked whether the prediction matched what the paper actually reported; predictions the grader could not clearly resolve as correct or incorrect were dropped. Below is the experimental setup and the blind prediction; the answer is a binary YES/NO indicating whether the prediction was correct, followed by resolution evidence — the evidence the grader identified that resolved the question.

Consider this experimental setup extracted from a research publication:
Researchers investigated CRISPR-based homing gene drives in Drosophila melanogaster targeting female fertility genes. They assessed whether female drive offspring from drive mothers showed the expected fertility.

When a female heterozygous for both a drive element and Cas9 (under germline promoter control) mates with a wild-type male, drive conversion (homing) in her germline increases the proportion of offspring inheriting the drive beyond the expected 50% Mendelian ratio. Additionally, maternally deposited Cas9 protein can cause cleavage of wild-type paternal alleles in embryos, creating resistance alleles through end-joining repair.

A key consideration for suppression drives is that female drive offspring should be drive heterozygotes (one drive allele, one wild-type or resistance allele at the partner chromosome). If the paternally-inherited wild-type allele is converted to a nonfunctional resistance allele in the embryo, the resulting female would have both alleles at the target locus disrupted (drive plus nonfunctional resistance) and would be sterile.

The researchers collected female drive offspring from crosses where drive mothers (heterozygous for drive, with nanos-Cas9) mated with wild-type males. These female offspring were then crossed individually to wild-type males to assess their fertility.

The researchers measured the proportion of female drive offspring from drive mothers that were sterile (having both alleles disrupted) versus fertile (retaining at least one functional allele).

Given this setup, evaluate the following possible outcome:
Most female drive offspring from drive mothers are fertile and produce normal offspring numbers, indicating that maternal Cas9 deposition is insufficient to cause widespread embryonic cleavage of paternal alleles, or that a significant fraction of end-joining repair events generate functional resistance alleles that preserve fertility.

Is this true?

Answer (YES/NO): NO